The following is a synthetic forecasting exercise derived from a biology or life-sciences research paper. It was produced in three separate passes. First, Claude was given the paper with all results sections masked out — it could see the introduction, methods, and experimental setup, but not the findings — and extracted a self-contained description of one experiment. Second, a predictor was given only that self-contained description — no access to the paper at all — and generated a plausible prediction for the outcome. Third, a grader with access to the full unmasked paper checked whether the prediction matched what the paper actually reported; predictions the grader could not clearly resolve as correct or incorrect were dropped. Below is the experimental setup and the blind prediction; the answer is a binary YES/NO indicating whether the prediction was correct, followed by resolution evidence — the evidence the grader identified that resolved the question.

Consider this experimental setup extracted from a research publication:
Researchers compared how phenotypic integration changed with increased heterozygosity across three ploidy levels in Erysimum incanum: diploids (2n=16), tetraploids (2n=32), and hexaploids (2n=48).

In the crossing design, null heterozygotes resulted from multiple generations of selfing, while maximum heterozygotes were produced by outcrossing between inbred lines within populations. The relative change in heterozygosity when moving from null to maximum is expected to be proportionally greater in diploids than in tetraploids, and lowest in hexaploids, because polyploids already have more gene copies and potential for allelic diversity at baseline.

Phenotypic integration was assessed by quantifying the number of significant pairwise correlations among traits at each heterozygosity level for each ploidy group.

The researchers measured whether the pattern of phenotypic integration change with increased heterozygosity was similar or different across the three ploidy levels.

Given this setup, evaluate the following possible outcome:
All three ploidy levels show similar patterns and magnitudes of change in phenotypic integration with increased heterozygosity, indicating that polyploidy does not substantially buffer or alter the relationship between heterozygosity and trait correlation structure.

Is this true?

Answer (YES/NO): NO